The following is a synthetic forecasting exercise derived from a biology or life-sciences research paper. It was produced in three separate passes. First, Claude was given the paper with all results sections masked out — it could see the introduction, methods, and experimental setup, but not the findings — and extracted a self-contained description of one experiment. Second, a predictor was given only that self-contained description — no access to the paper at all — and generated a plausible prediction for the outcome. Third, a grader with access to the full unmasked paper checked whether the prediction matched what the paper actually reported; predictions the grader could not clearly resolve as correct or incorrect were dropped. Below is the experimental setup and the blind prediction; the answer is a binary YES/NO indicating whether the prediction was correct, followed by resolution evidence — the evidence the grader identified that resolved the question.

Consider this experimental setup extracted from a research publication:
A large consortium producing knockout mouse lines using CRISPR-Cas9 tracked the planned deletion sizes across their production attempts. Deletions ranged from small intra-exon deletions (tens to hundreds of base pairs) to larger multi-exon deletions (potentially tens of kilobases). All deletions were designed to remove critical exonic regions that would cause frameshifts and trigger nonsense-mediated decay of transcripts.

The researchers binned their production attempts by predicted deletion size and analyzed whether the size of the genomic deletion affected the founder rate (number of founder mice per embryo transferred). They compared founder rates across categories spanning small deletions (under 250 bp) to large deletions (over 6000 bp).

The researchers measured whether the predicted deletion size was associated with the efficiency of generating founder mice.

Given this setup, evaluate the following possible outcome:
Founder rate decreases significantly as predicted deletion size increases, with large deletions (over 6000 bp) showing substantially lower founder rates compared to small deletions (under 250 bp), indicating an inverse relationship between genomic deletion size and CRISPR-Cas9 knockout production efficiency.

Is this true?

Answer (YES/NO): NO